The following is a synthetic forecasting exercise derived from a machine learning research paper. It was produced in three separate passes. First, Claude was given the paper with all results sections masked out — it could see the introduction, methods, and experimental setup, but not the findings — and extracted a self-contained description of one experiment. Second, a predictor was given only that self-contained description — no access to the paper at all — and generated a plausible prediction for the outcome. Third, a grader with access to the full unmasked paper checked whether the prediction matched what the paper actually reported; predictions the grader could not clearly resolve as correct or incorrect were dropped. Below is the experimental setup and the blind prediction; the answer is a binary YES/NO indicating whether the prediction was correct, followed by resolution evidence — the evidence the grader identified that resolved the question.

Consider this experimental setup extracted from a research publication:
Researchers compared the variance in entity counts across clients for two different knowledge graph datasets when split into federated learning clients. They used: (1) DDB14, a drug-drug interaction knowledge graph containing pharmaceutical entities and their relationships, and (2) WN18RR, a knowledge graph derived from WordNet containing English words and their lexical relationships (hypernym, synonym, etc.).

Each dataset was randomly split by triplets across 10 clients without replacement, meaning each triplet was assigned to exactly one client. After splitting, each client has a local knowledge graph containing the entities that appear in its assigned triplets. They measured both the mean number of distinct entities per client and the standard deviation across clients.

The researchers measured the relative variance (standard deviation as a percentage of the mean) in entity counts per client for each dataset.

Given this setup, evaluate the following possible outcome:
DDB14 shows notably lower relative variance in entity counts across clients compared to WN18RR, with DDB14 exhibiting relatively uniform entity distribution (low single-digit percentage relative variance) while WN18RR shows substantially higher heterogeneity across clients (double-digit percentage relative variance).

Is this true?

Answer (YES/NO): NO